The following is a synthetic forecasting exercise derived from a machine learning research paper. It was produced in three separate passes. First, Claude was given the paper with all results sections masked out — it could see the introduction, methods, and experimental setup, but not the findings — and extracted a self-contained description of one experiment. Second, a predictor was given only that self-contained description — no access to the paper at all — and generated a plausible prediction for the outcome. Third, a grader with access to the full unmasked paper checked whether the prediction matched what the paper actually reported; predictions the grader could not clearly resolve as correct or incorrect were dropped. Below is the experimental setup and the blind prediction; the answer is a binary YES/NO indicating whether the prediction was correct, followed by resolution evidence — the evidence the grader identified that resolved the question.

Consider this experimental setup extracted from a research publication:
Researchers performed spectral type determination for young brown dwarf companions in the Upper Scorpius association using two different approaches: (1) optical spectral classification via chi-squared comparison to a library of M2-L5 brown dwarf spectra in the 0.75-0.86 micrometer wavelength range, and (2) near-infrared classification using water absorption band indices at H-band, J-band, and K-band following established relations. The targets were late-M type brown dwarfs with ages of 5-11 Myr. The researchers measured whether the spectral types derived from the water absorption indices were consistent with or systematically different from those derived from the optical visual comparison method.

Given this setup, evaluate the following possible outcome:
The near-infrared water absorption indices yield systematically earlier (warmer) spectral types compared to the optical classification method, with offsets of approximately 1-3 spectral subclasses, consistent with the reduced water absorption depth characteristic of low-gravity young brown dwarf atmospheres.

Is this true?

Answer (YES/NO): NO